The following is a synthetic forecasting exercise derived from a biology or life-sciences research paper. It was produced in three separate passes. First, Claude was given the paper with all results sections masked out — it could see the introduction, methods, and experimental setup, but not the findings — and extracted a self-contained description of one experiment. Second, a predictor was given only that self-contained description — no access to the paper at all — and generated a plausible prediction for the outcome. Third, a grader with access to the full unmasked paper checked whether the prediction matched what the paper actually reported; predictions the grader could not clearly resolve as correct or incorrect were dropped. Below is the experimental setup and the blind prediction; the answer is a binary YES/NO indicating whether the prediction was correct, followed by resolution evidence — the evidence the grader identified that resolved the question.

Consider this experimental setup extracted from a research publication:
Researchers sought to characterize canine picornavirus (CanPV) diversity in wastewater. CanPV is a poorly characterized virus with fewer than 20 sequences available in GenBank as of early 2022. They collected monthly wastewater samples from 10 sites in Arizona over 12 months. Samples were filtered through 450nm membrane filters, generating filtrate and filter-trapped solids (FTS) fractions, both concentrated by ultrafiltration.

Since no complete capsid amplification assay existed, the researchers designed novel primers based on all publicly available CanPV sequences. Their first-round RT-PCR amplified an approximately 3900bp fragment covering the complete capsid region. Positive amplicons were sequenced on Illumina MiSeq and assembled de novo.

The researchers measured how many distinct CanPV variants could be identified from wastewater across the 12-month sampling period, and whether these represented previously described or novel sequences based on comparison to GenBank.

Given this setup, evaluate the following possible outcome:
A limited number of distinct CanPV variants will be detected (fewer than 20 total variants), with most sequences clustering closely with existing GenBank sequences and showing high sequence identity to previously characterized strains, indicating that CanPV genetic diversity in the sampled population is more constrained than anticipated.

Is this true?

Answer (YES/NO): NO